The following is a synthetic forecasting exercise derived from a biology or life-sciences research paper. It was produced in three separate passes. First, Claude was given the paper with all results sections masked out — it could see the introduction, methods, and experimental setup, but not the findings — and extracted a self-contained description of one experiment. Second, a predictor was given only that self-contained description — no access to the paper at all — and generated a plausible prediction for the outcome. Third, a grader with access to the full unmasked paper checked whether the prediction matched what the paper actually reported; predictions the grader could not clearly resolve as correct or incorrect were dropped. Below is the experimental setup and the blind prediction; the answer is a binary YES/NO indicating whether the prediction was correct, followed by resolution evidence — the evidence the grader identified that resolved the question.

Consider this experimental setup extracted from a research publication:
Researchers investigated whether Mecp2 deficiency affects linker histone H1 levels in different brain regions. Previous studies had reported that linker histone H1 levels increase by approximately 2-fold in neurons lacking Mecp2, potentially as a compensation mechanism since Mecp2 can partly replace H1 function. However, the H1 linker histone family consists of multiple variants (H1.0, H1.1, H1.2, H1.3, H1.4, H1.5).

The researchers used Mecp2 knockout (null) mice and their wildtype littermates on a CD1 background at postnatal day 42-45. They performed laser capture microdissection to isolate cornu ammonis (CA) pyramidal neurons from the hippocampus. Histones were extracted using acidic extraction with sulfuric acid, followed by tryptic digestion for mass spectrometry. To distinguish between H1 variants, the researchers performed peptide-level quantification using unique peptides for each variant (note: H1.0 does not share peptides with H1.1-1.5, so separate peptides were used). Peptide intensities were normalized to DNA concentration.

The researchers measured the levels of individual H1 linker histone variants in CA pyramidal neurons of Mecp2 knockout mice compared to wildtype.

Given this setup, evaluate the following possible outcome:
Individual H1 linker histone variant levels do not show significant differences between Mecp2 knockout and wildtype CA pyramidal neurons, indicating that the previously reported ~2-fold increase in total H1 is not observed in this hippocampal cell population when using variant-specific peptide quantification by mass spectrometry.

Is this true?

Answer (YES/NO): NO